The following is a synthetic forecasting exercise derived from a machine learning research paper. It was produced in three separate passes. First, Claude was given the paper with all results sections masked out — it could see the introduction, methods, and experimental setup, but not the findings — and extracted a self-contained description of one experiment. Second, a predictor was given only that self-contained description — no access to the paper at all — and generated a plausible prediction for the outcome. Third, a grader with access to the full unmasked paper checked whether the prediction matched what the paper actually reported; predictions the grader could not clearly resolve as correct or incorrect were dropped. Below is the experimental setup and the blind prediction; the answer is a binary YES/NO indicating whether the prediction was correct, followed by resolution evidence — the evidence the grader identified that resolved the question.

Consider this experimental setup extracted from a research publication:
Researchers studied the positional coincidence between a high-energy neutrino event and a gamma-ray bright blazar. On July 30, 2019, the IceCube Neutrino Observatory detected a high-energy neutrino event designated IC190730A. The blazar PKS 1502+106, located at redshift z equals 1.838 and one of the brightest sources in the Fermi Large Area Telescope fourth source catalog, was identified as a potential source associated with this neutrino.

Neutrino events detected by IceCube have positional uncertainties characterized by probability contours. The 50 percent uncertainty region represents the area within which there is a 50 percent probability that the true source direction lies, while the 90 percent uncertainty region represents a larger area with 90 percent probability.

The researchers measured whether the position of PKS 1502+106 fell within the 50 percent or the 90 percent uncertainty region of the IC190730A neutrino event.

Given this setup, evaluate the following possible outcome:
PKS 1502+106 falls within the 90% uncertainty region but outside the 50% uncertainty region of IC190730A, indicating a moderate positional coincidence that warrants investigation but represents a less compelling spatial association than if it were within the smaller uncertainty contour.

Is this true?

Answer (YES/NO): NO